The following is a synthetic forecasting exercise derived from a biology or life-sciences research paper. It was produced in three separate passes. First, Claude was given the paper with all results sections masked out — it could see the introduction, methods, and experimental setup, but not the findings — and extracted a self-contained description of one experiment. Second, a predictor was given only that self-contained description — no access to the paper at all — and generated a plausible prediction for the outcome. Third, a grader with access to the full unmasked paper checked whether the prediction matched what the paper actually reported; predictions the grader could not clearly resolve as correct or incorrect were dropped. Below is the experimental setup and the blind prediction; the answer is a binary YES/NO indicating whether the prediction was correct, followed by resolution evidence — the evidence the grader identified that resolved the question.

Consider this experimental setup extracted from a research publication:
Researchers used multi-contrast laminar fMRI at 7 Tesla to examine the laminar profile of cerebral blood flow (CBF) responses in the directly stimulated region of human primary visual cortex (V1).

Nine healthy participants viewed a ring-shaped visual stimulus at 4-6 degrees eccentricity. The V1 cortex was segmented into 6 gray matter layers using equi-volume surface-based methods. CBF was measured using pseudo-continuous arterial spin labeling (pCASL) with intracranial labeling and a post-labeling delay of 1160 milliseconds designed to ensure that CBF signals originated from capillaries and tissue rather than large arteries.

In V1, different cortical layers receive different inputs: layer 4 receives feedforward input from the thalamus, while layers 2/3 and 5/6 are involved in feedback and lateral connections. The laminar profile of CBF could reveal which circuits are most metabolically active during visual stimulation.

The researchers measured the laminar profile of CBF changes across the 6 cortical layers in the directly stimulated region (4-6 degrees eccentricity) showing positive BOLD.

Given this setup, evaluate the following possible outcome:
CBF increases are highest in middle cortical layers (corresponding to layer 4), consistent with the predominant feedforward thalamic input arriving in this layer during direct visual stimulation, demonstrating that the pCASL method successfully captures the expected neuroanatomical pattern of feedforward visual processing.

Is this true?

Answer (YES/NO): YES